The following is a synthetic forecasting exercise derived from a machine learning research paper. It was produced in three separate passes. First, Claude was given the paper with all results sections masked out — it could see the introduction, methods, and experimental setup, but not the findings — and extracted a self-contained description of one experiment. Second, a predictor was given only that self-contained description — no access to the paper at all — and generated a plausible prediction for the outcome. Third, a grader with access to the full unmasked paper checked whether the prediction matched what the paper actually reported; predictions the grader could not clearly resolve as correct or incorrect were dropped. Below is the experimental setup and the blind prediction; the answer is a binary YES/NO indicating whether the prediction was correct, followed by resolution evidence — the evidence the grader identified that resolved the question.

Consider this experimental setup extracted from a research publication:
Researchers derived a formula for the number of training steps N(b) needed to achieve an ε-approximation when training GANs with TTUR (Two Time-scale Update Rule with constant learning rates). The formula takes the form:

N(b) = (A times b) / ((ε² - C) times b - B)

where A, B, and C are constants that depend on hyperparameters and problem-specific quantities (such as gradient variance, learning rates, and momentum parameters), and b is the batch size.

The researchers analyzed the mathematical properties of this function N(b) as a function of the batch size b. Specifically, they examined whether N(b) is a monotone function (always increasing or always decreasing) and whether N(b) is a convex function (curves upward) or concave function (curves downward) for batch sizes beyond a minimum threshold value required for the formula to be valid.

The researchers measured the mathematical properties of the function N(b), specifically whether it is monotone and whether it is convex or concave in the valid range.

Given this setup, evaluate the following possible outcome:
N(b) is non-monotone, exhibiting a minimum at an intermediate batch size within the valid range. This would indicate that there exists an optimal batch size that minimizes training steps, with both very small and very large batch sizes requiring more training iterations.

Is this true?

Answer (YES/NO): NO